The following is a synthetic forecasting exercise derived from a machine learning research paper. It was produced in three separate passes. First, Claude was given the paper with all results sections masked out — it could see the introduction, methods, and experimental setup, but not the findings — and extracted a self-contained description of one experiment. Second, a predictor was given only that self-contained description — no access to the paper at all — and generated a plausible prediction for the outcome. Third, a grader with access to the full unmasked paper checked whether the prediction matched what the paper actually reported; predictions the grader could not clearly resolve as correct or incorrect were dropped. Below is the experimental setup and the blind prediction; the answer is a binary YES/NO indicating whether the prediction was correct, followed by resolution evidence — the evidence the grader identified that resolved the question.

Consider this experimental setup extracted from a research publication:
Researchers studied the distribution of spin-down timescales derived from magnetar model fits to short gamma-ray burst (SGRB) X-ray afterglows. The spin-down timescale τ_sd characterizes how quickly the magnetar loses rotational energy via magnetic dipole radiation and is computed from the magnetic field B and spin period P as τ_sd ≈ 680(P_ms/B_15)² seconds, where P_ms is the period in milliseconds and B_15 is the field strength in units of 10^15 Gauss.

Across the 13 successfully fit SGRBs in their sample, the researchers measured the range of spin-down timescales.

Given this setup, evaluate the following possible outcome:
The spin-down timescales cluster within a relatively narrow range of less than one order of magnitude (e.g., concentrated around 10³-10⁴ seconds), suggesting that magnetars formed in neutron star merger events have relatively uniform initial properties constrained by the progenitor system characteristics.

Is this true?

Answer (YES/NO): NO